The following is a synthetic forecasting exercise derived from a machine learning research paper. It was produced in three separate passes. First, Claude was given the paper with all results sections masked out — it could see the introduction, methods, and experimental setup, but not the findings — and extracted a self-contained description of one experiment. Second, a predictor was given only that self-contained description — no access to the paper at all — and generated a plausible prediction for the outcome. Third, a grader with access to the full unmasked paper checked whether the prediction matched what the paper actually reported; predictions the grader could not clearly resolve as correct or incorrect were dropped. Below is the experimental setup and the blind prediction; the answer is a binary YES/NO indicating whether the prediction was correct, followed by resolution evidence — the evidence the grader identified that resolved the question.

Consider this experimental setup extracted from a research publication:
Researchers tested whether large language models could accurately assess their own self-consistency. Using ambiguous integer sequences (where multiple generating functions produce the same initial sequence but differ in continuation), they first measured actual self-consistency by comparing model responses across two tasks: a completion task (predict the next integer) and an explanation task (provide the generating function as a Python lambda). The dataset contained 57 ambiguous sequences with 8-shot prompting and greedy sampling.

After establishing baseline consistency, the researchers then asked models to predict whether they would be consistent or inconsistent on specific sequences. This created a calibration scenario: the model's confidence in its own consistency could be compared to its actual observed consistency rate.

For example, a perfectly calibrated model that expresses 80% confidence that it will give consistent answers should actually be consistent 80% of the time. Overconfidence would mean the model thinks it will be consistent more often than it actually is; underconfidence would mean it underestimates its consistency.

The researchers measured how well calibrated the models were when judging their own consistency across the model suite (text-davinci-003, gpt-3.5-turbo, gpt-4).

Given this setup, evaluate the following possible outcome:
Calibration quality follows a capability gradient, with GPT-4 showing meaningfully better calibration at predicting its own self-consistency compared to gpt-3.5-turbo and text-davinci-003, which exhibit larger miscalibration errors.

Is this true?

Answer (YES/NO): NO